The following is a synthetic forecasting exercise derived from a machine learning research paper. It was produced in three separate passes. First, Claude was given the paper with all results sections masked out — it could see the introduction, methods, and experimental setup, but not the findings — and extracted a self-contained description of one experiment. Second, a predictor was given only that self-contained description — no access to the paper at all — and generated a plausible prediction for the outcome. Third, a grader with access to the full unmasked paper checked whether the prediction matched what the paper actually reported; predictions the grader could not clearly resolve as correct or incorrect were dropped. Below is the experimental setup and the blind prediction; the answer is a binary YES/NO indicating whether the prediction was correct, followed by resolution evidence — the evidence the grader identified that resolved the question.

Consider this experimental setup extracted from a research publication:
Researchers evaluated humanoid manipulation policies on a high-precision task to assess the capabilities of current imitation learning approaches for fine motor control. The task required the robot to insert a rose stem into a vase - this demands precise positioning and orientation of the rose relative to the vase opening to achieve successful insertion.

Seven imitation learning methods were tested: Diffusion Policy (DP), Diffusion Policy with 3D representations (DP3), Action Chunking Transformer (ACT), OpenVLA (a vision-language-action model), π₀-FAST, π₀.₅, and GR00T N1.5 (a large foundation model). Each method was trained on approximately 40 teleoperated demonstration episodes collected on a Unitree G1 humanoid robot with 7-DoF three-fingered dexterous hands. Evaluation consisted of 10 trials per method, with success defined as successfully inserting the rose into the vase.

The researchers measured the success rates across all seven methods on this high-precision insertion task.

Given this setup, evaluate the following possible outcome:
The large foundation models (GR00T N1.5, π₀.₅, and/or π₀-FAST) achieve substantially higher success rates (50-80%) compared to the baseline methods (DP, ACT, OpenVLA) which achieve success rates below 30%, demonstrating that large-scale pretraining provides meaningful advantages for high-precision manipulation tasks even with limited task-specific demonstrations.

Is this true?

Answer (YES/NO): NO